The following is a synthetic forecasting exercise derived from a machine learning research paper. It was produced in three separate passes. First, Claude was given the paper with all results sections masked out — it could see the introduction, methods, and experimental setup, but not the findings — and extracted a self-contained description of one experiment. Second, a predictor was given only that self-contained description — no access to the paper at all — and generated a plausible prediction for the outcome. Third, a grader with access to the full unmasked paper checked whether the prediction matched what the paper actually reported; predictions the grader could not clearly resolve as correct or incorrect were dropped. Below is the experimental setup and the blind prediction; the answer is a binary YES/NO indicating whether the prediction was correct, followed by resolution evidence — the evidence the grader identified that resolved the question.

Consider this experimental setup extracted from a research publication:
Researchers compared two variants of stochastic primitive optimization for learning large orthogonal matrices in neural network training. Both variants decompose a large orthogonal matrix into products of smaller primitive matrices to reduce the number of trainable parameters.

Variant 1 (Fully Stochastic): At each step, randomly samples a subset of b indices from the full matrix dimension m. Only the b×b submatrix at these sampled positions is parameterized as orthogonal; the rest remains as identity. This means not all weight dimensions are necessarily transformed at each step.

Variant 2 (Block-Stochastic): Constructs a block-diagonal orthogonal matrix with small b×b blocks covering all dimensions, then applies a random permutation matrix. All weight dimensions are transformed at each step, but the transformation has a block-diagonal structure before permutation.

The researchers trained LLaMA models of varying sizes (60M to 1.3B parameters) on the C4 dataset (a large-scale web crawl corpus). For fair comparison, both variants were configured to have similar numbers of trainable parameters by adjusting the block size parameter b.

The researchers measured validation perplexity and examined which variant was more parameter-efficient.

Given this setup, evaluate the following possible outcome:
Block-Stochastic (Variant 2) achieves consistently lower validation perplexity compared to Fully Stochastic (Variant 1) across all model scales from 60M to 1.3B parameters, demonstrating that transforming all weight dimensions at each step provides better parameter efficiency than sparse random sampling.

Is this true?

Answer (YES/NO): NO